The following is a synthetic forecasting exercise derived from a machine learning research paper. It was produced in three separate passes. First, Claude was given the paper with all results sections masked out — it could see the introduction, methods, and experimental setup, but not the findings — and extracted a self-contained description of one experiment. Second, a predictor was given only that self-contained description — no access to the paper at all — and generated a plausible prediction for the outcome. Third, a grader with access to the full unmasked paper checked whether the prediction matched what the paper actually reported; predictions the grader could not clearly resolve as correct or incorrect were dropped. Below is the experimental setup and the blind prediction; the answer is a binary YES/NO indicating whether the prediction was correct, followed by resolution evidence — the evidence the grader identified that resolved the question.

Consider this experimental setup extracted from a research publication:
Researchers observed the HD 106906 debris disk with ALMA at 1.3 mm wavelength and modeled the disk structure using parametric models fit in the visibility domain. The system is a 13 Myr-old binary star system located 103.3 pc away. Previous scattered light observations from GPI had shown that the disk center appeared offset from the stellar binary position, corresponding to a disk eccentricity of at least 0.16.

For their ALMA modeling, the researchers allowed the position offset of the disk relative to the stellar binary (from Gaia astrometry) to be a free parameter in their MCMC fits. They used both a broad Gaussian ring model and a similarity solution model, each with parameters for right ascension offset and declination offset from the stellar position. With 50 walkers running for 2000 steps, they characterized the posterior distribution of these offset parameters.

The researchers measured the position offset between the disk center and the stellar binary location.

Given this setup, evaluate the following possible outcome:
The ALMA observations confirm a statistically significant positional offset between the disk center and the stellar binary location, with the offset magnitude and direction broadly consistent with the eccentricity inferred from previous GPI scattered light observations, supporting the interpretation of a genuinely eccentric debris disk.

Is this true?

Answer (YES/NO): NO